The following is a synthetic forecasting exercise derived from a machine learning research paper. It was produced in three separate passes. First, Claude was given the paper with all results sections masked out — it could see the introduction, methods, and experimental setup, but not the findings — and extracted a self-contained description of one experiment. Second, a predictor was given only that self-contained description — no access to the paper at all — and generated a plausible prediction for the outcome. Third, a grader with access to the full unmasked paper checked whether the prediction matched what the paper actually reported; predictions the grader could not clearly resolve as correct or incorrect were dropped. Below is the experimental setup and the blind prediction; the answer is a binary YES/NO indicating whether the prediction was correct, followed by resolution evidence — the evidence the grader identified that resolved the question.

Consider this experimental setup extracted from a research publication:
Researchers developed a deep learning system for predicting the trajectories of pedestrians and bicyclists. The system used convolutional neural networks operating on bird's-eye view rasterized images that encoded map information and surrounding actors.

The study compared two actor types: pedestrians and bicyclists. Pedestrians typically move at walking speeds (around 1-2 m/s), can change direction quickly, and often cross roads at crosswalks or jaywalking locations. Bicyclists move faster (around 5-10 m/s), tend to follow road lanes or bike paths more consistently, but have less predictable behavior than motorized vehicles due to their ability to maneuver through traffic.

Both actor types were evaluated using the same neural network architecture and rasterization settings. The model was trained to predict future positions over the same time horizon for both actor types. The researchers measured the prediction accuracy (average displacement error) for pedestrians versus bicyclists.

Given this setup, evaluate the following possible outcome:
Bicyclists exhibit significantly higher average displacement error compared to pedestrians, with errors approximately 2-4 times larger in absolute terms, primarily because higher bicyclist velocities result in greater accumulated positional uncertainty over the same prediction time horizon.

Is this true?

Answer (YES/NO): YES